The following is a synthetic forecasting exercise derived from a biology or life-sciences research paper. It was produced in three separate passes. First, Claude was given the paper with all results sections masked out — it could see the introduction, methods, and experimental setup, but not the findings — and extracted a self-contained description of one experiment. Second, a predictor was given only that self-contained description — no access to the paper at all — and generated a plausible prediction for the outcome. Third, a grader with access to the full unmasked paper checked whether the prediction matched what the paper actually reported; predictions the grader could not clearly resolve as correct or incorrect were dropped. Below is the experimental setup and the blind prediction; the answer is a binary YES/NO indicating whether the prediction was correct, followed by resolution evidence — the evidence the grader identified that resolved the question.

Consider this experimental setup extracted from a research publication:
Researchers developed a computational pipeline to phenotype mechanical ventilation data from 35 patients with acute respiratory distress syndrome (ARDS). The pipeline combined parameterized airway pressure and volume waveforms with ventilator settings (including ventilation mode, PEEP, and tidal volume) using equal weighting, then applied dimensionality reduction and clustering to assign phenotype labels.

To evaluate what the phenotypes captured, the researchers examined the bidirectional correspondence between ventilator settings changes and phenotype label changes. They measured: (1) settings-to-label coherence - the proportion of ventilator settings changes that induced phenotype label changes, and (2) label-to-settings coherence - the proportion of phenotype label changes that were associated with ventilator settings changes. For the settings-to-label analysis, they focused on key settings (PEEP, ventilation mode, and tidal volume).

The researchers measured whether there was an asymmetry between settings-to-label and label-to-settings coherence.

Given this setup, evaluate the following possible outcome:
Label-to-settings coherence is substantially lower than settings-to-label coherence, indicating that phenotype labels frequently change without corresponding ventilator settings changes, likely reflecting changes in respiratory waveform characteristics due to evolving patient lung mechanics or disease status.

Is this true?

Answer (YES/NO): YES